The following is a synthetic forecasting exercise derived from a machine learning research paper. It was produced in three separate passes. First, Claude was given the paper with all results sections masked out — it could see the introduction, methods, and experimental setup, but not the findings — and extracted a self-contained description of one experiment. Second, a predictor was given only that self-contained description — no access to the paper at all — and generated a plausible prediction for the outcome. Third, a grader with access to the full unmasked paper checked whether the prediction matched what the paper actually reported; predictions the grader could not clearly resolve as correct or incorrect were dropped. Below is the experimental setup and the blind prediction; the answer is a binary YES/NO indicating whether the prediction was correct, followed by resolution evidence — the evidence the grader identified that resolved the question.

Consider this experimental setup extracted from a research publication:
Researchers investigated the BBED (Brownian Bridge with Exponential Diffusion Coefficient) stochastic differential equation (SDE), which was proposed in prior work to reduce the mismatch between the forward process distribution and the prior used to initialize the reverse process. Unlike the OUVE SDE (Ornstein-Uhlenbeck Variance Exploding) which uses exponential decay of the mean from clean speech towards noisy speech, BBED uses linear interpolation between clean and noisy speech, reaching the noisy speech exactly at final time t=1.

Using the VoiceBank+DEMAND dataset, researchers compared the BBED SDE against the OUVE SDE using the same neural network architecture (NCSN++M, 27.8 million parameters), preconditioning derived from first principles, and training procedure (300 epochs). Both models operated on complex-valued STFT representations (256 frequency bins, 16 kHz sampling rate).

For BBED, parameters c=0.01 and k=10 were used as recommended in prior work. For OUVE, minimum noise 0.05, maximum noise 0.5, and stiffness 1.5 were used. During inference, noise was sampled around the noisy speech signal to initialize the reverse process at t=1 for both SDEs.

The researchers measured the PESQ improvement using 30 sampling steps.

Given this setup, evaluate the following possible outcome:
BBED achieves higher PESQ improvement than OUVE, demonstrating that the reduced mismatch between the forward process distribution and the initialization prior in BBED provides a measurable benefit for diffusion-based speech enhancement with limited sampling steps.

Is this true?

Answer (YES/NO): NO